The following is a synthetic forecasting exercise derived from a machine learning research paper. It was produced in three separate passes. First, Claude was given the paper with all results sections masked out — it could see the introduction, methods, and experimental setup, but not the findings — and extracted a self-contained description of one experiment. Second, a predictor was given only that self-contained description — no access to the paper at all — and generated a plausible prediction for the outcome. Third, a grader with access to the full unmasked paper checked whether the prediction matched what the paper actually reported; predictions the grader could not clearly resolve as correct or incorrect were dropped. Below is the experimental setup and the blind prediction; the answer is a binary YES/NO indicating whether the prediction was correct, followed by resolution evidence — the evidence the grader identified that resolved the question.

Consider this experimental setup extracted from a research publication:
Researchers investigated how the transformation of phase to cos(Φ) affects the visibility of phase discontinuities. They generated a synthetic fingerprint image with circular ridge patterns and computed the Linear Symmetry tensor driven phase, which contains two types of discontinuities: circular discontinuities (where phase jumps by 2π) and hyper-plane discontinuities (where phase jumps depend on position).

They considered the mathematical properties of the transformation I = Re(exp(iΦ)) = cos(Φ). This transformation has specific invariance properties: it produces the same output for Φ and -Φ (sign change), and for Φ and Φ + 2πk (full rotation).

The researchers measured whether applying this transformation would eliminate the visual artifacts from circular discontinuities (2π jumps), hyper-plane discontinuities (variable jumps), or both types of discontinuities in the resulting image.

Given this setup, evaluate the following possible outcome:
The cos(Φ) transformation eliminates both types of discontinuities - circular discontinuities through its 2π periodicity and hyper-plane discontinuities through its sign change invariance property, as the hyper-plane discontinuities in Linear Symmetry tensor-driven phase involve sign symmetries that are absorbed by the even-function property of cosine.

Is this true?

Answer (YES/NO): YES